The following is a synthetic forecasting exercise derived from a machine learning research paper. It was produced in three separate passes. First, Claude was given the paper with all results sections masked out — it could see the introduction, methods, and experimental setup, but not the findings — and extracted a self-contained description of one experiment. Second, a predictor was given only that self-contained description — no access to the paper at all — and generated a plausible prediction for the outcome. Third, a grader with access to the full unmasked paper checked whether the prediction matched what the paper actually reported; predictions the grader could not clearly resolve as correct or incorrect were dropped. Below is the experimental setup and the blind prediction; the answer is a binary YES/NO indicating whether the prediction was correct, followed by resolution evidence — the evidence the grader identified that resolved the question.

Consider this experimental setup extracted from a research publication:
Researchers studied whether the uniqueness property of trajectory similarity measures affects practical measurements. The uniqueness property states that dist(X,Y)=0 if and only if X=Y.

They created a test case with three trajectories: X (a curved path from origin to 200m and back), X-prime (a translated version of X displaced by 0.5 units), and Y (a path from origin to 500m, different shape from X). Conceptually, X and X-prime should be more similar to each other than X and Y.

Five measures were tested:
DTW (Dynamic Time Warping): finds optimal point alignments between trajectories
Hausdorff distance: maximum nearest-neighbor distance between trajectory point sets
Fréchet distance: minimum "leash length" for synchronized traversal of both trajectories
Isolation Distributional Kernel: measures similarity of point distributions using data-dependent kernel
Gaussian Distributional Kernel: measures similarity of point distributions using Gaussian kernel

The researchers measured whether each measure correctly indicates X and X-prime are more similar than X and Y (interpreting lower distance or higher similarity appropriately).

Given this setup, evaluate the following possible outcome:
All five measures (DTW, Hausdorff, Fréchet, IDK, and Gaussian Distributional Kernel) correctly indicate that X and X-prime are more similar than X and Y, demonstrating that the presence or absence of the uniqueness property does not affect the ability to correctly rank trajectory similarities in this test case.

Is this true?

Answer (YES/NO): NO